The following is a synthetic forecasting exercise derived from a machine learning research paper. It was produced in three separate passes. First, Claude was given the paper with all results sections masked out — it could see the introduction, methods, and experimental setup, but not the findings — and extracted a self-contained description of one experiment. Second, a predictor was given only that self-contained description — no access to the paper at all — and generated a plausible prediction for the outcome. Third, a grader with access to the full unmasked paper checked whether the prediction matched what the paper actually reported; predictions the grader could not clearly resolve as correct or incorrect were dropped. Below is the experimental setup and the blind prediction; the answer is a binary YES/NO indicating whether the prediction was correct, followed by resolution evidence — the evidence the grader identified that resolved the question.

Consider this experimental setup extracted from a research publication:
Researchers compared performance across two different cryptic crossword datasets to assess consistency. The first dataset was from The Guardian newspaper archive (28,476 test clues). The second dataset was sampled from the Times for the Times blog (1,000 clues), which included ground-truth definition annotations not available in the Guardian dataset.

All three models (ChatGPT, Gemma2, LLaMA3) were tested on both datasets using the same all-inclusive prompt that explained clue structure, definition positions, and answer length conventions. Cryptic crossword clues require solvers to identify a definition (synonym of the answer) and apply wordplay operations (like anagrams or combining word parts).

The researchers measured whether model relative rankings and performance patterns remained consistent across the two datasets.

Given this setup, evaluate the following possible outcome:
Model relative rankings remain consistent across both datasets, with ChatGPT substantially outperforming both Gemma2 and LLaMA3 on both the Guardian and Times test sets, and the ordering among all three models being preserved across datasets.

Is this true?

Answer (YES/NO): YES